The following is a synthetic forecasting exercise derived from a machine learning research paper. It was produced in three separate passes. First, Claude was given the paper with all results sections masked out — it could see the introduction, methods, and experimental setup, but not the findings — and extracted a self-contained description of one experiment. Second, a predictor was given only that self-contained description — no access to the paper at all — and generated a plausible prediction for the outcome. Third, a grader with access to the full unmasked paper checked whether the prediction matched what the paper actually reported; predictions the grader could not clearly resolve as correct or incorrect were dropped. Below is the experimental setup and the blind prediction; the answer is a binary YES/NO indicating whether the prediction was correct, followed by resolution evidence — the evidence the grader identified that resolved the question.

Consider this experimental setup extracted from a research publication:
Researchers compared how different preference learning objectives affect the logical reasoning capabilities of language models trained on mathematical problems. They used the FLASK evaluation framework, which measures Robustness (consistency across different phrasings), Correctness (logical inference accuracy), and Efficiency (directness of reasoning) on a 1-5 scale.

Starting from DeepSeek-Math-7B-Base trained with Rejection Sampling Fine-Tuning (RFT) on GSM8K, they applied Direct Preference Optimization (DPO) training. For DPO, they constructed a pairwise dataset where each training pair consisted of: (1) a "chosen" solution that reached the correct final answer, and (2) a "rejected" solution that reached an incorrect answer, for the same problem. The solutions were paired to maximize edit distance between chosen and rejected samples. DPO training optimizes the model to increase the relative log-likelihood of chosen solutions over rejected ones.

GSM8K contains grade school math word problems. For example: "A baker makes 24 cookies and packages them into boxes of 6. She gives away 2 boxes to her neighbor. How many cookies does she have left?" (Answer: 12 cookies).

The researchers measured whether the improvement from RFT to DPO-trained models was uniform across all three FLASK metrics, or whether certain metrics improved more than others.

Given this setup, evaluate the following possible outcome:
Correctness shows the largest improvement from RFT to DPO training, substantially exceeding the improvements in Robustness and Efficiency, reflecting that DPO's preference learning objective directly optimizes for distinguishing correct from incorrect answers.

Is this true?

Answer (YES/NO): NO